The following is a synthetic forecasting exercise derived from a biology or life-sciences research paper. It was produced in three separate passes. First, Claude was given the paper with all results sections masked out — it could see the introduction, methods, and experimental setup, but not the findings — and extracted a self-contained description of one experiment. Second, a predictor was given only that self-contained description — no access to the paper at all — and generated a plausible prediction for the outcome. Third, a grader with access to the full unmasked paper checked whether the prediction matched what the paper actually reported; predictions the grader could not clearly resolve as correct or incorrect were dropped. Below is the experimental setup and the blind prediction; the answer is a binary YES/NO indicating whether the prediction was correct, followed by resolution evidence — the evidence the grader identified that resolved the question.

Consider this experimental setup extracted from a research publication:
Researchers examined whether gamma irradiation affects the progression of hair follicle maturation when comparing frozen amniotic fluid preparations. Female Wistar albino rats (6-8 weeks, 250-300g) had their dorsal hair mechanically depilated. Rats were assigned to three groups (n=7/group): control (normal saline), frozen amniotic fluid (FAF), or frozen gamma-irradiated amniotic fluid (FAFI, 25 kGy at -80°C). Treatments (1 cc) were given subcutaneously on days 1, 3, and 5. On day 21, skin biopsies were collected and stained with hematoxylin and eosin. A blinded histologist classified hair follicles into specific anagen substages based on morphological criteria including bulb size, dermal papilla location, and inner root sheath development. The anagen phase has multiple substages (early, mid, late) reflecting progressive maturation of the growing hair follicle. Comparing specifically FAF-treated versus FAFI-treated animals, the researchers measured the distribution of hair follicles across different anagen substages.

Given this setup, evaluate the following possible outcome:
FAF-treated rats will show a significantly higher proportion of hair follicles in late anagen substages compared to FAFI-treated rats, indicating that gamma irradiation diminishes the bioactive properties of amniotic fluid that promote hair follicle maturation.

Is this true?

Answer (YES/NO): NO